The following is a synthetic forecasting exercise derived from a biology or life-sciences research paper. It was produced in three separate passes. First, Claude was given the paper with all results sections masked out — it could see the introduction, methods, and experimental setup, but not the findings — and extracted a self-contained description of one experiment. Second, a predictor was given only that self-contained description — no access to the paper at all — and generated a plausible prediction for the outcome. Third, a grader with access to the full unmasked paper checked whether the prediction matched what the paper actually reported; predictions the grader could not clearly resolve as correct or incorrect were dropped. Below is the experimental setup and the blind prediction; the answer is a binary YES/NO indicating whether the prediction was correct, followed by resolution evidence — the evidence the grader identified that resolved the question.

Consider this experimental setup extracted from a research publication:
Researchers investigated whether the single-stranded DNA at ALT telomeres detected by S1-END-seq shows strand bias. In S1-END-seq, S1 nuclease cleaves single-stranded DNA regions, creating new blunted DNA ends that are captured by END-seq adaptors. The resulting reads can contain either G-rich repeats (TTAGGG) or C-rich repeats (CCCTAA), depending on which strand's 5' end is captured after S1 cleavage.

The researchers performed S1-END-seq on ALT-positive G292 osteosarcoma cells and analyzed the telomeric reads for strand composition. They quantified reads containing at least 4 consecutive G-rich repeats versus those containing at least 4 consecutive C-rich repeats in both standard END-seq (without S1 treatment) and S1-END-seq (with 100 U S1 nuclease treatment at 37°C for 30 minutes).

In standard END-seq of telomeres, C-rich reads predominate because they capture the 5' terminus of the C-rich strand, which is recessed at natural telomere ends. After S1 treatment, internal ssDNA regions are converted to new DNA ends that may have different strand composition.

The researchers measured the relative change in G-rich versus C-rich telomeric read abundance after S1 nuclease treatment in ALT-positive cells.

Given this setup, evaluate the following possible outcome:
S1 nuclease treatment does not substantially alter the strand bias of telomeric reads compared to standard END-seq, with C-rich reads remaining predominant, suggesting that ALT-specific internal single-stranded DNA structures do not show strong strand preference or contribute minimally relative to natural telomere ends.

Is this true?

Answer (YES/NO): NO